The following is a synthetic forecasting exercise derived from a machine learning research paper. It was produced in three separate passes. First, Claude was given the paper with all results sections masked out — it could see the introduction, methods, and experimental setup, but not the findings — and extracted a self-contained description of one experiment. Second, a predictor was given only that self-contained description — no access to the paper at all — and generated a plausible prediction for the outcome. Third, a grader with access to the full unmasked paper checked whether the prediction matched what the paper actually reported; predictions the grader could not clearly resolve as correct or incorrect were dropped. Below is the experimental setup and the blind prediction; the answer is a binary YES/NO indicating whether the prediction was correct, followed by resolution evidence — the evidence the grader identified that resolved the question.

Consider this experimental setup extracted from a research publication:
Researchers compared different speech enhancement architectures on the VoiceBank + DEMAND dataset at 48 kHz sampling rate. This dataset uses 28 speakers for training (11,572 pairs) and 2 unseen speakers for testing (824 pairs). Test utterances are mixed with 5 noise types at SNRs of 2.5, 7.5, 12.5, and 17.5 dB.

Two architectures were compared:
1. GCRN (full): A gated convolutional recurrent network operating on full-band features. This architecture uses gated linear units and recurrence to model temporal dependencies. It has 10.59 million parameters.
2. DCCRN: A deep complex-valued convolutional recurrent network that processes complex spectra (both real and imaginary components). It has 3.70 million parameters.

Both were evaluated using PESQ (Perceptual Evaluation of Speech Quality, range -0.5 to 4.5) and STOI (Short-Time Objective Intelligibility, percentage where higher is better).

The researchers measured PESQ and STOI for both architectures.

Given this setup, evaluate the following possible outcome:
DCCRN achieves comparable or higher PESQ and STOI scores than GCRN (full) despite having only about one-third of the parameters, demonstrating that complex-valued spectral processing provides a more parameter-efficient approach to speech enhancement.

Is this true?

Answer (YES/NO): NO